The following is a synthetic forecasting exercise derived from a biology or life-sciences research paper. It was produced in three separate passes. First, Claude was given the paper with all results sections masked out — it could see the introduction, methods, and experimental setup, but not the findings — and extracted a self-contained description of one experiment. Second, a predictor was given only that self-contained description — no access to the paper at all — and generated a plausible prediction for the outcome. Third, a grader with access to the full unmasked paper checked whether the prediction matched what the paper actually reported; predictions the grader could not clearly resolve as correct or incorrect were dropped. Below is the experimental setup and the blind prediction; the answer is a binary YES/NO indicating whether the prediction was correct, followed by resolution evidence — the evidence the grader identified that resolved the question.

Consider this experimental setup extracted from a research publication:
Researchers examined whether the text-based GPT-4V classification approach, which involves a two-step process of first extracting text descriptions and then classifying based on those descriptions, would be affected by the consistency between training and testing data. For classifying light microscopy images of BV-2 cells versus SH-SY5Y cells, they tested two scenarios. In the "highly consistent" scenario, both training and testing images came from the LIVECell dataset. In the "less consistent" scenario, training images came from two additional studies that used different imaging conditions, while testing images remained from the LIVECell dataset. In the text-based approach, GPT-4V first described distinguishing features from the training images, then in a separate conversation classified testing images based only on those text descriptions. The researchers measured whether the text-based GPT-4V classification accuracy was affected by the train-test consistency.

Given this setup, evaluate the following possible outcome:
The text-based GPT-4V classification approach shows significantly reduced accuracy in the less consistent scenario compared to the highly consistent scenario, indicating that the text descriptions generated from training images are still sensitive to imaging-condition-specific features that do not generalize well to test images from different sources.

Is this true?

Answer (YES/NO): NO